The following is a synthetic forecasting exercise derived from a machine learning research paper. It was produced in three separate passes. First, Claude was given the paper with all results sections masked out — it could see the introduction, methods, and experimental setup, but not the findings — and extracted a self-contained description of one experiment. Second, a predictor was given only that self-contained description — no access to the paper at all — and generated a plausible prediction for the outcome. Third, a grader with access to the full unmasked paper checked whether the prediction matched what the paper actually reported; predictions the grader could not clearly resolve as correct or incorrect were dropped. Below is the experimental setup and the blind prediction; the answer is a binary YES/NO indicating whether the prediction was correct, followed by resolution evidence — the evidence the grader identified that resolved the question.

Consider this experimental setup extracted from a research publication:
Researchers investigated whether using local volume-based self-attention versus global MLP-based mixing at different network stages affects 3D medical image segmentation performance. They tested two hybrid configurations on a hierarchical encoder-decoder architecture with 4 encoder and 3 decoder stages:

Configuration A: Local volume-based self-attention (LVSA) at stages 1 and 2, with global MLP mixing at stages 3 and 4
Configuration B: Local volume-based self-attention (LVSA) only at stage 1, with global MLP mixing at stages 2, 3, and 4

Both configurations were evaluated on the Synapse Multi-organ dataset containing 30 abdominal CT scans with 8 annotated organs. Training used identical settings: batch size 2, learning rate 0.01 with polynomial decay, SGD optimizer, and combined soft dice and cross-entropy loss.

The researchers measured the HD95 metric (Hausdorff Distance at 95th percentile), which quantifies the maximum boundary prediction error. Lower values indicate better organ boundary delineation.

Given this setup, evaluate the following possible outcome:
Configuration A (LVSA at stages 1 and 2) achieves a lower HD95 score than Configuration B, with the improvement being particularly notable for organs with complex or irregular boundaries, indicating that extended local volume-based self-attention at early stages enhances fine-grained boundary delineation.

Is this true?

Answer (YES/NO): NO